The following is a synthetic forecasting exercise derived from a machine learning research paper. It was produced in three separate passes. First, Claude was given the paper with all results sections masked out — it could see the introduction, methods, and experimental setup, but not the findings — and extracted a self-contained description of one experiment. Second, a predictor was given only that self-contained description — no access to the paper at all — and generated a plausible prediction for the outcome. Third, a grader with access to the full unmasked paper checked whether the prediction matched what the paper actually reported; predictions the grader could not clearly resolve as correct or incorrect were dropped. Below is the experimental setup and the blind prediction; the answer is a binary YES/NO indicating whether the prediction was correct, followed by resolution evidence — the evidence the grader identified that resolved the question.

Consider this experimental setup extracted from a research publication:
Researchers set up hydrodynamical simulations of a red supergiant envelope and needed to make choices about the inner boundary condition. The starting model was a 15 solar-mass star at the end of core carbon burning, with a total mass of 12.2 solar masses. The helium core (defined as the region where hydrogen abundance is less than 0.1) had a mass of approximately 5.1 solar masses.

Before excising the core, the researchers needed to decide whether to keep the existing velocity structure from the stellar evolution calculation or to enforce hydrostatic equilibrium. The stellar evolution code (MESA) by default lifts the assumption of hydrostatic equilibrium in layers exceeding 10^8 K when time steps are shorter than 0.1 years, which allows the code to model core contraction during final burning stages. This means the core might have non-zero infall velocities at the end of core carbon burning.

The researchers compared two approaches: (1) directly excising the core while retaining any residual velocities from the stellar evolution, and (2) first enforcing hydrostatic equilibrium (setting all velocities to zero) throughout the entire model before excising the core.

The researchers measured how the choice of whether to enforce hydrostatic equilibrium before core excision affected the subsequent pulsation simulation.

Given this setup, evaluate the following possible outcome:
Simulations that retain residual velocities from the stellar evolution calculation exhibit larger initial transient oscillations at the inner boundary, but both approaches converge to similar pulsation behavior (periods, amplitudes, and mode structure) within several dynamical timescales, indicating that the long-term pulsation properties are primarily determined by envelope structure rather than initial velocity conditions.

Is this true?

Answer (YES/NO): NO